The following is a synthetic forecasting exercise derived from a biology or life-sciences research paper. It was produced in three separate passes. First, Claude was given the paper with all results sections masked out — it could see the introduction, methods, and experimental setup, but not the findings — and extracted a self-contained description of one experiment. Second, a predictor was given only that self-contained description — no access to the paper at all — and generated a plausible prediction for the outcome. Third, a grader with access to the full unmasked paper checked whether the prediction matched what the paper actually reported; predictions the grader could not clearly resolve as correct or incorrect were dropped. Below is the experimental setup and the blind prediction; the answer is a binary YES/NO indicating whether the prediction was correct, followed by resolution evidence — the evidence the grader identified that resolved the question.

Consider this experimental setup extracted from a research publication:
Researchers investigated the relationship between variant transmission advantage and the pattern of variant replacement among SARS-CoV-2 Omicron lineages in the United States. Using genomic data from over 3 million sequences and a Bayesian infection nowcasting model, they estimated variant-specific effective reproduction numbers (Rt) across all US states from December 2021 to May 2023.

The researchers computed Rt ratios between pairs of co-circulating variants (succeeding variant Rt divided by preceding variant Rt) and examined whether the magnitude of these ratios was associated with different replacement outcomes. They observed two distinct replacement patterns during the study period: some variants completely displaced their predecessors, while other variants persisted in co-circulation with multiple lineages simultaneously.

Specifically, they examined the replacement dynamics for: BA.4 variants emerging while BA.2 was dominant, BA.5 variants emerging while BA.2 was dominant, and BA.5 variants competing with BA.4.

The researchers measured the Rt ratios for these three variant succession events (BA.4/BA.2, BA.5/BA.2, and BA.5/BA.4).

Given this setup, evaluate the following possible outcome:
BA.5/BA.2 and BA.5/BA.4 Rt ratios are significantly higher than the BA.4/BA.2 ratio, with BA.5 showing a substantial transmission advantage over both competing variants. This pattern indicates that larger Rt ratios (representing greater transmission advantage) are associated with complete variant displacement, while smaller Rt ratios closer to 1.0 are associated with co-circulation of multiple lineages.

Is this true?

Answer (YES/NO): NO